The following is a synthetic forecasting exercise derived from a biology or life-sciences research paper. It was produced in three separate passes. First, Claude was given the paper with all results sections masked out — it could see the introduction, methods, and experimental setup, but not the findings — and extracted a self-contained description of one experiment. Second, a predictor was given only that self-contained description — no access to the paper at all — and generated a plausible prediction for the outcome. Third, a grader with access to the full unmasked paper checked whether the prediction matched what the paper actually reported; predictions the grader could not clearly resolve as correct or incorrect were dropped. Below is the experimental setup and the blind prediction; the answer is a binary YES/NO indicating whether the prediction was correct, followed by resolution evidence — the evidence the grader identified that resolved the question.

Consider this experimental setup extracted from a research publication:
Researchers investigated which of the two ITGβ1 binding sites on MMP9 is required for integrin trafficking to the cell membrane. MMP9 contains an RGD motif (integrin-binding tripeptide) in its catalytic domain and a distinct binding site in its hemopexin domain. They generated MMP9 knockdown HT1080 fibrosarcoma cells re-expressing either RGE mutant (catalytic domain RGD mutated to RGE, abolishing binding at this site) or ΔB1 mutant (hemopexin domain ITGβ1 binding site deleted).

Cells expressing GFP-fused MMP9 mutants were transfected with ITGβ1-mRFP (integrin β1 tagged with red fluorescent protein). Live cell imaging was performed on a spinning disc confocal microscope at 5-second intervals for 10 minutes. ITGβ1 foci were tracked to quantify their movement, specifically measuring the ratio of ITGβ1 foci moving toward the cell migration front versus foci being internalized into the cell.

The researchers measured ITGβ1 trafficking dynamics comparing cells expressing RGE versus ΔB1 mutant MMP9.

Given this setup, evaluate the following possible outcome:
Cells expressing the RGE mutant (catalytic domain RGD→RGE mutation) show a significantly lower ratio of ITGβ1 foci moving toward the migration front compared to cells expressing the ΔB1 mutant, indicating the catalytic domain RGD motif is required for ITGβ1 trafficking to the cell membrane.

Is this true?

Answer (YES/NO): NO